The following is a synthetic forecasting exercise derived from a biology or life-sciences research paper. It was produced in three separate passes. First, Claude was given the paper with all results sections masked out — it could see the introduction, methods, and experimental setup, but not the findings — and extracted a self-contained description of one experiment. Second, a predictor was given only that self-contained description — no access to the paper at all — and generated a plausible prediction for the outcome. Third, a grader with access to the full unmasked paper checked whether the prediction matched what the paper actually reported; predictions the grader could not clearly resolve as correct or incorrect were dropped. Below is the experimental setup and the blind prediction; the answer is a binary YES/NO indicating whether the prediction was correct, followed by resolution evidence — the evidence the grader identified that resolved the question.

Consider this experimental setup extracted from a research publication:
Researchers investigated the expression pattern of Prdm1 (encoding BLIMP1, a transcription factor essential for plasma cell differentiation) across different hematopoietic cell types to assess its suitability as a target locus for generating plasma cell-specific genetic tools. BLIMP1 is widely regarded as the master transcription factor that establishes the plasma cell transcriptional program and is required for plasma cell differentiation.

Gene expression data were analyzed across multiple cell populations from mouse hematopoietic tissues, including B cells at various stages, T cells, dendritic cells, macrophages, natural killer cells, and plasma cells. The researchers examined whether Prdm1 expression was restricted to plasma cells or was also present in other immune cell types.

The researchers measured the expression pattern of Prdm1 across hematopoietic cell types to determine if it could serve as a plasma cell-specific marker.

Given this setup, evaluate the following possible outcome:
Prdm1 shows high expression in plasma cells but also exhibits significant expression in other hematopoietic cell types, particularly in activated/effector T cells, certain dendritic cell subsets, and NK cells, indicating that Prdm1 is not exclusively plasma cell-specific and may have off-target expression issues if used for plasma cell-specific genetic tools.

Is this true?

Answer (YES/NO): NO